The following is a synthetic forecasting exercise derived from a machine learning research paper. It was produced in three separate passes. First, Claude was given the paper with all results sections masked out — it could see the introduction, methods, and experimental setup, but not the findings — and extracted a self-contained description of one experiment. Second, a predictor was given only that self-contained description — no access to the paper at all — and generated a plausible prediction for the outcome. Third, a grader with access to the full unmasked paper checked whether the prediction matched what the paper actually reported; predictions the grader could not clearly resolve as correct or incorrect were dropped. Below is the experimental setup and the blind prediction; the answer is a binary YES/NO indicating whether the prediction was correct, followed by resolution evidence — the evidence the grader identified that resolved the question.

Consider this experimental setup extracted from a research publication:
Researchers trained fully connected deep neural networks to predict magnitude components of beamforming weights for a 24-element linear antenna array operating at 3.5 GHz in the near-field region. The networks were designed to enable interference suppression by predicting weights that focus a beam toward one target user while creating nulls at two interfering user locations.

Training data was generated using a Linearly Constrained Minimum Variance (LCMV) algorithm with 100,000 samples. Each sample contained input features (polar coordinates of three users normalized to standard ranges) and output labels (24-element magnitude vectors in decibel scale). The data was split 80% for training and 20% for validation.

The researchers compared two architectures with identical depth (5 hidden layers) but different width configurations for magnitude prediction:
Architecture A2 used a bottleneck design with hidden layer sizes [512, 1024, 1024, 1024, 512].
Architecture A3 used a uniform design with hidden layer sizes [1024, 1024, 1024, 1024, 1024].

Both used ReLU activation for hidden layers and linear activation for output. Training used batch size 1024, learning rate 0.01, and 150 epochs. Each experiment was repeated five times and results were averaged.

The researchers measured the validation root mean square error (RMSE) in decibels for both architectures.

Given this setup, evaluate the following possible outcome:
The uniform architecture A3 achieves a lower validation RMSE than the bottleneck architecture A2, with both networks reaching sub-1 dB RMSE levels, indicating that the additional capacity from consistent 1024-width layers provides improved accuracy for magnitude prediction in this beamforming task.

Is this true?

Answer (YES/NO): YES